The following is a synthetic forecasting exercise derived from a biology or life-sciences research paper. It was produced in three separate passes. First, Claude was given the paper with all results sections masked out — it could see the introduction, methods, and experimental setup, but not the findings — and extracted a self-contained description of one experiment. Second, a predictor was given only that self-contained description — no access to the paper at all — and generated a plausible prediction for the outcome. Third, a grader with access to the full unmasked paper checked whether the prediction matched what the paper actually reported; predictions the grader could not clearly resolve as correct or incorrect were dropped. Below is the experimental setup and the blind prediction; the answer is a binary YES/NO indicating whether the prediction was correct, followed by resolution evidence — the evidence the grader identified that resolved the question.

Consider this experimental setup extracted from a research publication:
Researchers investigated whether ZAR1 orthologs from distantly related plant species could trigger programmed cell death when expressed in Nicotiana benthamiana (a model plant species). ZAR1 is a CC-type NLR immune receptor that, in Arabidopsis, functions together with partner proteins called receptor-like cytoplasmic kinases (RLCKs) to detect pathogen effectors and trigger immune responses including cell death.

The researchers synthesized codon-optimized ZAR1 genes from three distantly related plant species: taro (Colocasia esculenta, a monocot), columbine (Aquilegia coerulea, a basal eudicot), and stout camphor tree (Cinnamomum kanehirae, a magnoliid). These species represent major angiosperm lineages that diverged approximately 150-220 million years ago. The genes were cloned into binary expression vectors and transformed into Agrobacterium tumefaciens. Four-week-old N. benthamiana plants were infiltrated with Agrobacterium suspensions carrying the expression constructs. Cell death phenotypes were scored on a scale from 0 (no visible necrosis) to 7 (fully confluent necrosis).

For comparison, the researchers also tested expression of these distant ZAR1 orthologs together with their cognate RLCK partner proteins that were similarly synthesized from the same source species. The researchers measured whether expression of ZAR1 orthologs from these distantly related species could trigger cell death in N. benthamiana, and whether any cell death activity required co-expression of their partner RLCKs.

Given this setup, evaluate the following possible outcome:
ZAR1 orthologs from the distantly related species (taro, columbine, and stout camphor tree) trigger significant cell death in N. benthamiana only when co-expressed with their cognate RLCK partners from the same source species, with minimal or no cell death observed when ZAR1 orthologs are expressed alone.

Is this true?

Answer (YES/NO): NO